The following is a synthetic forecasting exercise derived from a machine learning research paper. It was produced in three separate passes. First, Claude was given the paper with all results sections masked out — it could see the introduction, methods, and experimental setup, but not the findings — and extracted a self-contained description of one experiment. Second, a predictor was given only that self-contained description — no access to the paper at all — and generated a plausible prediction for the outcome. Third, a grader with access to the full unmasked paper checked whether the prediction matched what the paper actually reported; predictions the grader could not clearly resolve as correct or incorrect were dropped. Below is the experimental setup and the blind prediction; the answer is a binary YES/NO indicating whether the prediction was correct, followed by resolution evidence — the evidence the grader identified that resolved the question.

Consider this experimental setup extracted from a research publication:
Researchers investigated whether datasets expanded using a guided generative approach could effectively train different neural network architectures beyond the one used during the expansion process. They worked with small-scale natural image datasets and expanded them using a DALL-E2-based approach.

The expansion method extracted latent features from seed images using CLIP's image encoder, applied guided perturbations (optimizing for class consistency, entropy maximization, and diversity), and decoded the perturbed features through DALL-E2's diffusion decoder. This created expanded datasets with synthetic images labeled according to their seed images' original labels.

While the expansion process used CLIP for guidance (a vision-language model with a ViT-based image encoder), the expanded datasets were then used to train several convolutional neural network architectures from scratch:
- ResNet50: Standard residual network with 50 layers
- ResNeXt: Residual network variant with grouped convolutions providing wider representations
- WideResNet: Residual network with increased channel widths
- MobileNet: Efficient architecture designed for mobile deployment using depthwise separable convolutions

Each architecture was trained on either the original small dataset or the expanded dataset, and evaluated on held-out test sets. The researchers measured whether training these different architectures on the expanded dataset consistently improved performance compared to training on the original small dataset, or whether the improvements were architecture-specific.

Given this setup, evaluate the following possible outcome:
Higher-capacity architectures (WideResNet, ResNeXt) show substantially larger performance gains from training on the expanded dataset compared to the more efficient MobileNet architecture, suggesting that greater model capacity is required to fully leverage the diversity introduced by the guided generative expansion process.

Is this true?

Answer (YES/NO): NO